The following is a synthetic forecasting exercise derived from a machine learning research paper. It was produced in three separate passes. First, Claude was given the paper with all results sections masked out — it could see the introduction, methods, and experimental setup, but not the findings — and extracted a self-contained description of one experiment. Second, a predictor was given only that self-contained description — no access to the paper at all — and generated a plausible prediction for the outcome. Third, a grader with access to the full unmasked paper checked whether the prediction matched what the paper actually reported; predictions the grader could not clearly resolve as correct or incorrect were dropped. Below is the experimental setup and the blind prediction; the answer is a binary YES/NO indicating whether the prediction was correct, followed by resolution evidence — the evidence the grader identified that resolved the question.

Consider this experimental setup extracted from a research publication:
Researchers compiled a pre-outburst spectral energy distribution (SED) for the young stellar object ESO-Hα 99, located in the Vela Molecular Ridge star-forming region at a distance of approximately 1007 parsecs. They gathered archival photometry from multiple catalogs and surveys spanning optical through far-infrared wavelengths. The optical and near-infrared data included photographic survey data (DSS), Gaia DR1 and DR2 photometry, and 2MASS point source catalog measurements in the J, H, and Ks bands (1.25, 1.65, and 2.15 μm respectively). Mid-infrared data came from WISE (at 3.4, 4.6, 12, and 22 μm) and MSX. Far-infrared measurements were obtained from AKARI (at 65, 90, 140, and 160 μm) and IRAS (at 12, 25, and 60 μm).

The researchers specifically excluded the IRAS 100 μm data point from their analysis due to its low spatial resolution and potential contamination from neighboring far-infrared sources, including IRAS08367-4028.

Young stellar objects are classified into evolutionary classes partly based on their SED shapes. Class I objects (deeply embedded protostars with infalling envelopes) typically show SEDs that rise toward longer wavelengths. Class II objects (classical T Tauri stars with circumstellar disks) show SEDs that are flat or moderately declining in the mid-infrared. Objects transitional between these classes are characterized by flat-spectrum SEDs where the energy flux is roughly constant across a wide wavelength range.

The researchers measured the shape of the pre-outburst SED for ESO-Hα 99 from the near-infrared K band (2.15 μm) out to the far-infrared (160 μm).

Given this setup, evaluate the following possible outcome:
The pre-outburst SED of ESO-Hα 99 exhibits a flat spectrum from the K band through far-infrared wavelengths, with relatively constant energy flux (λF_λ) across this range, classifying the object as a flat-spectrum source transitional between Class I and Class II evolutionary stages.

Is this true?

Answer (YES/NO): YES